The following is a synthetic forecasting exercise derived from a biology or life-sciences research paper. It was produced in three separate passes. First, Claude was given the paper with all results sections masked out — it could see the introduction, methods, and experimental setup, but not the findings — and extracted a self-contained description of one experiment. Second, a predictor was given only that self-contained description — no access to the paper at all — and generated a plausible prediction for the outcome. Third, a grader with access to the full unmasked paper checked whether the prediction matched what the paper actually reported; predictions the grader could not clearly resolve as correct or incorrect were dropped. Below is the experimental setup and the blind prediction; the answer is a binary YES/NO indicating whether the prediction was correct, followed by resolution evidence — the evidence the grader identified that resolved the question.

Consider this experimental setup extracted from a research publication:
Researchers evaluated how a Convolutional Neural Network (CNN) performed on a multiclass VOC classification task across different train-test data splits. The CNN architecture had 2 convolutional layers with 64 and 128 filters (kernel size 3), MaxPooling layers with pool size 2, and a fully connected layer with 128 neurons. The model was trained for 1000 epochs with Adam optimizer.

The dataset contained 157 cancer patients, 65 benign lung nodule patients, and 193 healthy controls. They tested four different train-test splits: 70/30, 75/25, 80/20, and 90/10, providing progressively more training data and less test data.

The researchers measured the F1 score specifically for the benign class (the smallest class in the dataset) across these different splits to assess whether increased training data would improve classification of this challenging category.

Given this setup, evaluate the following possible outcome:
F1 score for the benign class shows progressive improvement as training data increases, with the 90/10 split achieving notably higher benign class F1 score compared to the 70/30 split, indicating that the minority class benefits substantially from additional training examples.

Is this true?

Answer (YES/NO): NO